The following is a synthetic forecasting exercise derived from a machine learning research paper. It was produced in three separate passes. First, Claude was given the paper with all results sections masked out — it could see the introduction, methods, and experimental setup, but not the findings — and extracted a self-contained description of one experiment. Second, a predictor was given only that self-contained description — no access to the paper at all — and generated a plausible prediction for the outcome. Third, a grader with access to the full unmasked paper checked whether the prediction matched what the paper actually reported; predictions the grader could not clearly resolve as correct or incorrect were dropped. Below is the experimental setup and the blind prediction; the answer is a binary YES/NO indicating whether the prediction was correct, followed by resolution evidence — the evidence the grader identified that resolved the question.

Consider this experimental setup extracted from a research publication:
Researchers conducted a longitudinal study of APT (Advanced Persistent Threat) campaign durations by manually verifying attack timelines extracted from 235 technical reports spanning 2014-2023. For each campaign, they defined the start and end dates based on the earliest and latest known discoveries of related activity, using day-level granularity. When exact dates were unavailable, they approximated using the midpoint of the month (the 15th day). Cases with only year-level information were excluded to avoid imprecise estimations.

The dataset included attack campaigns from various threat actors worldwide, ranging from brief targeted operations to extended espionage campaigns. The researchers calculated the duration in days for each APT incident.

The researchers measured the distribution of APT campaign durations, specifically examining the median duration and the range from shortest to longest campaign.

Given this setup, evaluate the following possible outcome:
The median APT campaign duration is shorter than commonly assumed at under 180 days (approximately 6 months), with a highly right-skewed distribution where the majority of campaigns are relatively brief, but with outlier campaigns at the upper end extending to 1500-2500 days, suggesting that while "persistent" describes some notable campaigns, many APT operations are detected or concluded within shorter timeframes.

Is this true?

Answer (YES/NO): YES